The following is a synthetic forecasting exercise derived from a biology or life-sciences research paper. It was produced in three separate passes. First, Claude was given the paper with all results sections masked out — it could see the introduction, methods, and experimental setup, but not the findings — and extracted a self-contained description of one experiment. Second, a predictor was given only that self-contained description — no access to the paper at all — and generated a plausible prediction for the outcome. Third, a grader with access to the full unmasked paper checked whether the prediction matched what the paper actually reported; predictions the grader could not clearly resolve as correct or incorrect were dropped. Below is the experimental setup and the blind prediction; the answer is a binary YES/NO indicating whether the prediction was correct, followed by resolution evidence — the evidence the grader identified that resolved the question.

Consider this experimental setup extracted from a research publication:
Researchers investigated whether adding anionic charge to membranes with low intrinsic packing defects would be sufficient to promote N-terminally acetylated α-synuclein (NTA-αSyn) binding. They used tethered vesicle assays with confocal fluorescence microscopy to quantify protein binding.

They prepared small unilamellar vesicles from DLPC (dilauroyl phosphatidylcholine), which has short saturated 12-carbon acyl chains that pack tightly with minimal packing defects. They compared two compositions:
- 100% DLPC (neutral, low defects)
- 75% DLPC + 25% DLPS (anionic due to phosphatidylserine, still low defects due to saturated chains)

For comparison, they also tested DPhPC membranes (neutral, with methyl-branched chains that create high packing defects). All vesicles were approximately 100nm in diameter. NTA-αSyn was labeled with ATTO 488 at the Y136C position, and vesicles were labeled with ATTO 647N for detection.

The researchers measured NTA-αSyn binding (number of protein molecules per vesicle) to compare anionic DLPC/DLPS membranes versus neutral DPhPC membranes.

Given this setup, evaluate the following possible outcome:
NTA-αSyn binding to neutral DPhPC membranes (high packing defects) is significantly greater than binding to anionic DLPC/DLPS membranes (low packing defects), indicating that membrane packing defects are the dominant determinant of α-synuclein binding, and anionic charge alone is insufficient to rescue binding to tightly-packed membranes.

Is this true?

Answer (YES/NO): YES